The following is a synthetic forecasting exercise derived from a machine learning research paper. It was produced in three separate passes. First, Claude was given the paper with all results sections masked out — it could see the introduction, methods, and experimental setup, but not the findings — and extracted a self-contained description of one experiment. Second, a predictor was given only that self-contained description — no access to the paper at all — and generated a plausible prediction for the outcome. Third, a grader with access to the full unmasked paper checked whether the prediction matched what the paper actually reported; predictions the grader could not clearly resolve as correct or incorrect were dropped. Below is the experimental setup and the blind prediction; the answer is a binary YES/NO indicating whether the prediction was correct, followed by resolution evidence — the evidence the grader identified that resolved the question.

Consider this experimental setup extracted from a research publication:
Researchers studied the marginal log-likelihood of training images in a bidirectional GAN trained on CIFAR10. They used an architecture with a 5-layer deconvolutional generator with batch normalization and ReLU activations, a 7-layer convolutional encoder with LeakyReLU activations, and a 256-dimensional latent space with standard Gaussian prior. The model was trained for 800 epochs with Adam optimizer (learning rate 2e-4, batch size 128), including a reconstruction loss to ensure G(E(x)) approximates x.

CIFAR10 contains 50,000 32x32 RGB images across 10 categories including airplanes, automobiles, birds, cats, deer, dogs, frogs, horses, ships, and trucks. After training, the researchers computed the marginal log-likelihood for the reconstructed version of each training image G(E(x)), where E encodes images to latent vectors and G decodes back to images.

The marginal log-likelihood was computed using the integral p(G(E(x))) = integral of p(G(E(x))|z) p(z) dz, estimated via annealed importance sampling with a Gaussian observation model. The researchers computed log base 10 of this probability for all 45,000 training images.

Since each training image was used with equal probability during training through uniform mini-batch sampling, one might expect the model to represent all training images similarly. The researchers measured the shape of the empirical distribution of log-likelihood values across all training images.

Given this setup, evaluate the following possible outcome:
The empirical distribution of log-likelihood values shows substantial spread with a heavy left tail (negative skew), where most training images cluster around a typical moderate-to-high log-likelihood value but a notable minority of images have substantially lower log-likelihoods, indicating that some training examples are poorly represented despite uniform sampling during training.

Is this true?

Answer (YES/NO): NO